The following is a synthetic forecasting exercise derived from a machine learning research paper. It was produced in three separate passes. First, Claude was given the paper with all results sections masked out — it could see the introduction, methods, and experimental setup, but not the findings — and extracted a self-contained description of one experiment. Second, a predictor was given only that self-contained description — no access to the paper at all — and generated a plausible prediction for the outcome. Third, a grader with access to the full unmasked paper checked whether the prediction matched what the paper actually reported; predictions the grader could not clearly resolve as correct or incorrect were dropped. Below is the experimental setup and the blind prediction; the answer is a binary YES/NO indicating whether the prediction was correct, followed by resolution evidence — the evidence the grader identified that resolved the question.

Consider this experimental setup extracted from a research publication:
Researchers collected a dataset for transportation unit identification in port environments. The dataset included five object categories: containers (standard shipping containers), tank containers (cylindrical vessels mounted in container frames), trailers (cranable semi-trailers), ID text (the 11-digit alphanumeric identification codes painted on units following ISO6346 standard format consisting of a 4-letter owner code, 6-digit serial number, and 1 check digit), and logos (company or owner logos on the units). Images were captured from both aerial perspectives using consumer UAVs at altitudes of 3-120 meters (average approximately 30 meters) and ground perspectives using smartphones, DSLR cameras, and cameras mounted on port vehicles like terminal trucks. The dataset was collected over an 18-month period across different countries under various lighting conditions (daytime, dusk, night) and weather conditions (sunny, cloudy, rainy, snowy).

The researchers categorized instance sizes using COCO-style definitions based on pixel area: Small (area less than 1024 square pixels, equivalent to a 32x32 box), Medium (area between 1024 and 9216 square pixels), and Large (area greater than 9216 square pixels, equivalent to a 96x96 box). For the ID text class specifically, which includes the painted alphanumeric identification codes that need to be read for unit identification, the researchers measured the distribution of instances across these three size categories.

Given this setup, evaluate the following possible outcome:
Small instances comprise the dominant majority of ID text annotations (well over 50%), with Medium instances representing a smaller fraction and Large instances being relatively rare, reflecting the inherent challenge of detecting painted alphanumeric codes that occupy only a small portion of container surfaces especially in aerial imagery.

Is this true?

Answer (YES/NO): YES